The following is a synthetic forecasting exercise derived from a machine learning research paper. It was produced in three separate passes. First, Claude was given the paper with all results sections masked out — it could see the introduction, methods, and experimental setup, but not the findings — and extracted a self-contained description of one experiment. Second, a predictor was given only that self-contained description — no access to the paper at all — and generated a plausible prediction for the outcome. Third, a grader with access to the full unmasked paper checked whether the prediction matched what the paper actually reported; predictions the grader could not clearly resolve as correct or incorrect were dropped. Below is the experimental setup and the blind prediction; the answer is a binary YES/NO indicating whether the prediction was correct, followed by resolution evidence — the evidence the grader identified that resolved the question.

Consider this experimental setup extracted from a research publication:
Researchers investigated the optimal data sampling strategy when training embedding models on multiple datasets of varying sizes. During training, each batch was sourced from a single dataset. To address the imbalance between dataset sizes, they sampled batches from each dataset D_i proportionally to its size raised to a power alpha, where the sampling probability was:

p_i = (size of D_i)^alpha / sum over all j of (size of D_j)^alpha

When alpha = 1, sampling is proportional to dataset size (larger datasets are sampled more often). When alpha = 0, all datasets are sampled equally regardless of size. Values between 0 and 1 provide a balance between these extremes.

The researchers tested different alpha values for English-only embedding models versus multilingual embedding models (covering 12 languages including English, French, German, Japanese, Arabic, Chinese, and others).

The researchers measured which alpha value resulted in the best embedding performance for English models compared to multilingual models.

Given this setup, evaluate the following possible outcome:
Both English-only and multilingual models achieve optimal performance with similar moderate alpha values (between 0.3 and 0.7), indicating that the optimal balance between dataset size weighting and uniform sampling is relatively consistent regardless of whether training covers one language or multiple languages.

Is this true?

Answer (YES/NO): NO